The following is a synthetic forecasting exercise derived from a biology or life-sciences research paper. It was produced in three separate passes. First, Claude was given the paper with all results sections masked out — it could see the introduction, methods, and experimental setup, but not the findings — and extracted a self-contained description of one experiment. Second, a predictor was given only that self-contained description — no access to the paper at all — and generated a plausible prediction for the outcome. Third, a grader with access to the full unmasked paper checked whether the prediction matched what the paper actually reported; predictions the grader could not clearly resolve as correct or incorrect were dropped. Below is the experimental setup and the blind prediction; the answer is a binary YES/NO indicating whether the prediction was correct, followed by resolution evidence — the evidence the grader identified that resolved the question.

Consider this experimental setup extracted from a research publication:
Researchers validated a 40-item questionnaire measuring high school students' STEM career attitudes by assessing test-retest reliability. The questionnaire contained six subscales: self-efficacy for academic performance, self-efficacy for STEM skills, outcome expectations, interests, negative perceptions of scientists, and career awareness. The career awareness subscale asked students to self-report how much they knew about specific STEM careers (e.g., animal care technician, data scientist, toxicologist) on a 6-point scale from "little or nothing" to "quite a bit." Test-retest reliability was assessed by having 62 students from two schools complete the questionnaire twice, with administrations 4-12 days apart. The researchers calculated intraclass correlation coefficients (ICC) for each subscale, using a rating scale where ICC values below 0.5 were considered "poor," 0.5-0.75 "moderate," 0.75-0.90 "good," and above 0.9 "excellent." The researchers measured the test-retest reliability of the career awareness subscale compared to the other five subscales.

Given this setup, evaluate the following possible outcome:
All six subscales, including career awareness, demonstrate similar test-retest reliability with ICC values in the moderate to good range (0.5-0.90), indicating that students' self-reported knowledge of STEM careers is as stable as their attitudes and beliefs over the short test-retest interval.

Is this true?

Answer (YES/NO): NO